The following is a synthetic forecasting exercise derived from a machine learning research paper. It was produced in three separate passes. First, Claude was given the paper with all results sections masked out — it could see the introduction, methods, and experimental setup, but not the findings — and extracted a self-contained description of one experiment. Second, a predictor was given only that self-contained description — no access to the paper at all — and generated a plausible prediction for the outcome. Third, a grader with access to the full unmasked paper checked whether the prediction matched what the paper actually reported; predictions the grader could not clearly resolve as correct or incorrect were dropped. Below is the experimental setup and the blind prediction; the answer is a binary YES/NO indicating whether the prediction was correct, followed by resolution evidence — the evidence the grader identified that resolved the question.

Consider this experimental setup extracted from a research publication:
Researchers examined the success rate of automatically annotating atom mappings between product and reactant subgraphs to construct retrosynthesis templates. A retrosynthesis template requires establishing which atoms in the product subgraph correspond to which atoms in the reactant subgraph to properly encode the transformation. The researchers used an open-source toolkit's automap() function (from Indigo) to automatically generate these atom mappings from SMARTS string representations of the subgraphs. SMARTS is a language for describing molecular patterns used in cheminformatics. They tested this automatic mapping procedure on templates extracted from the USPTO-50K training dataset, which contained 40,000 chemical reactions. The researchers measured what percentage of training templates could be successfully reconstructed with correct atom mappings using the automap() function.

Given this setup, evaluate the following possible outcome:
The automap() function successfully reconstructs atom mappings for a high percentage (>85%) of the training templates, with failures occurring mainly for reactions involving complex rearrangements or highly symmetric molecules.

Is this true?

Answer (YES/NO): NO